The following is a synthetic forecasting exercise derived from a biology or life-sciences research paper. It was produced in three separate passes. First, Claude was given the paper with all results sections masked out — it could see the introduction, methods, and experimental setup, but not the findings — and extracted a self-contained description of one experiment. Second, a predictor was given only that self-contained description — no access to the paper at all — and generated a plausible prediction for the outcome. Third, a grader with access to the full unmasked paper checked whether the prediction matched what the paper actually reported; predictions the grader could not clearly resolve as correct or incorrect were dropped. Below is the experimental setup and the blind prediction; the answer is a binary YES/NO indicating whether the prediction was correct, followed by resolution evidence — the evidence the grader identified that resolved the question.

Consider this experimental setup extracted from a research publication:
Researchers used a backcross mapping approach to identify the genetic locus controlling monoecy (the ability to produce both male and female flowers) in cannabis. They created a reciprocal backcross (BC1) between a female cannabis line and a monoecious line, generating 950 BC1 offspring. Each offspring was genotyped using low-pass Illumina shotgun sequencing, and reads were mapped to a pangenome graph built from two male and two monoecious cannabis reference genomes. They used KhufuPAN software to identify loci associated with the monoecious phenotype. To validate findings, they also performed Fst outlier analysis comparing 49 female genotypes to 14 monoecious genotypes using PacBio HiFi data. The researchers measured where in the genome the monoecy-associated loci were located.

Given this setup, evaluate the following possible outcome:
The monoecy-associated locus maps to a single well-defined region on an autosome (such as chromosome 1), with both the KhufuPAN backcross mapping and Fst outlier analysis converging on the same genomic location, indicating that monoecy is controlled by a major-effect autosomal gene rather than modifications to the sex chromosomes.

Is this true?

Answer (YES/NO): NO